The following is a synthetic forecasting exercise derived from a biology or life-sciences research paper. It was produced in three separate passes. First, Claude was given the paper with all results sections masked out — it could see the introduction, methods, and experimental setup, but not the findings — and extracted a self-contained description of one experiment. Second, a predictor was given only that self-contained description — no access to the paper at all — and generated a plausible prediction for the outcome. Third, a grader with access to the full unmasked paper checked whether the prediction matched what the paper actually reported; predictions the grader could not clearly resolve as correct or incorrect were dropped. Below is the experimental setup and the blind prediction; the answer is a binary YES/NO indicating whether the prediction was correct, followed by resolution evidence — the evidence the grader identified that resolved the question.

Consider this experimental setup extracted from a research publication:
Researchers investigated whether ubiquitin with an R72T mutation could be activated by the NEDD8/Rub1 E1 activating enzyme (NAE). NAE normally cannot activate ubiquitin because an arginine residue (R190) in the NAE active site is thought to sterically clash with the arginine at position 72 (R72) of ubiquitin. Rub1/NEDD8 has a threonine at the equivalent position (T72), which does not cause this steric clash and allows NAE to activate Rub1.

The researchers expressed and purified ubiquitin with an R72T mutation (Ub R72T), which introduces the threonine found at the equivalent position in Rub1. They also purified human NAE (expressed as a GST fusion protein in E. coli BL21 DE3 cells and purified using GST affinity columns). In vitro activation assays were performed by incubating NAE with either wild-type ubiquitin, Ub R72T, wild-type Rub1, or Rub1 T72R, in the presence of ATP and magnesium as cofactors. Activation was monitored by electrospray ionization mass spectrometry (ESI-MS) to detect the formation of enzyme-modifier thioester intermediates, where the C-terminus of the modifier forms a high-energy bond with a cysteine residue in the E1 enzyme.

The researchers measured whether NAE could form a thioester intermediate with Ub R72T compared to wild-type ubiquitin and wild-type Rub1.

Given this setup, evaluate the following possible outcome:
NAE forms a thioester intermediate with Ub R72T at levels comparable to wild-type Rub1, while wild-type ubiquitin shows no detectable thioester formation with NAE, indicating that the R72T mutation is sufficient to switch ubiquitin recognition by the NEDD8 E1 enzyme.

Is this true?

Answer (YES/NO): YES